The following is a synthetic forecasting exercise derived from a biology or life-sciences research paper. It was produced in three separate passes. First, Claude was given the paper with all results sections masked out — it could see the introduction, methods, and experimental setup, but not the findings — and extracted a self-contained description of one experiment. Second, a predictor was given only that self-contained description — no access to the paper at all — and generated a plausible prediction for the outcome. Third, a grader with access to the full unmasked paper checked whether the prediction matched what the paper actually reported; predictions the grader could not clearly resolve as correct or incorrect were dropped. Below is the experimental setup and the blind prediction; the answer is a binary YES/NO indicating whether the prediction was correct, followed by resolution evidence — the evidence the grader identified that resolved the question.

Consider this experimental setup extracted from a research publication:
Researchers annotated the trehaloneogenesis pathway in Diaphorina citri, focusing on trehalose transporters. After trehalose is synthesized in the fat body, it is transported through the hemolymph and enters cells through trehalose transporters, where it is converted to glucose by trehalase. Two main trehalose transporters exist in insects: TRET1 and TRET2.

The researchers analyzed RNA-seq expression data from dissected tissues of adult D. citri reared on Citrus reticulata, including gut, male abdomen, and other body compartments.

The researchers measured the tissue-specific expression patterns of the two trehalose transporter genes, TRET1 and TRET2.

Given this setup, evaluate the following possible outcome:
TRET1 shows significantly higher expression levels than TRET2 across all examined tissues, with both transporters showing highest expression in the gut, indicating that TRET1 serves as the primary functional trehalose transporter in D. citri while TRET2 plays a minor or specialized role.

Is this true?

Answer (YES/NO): NO